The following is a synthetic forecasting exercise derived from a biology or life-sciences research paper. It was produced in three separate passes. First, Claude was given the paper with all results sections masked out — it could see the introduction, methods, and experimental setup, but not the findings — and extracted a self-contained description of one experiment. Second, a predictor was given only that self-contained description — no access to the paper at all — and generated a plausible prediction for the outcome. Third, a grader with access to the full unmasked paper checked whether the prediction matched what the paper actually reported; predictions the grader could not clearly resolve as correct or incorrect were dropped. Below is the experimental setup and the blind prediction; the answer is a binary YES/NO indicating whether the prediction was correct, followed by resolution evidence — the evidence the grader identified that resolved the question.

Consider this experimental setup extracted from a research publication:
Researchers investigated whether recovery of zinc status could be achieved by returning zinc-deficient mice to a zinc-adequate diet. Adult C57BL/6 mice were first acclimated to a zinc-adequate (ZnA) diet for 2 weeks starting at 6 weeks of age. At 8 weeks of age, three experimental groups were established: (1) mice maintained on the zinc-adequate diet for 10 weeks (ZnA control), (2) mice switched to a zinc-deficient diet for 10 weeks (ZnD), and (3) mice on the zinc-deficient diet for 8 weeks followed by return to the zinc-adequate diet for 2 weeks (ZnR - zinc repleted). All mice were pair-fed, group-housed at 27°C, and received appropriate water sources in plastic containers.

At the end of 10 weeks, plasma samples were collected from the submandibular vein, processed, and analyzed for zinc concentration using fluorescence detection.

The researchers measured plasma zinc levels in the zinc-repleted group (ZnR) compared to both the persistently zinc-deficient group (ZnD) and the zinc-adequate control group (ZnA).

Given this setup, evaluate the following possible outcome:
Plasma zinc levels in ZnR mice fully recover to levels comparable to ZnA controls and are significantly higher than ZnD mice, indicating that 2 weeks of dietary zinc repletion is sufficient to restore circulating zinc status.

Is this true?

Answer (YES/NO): YES